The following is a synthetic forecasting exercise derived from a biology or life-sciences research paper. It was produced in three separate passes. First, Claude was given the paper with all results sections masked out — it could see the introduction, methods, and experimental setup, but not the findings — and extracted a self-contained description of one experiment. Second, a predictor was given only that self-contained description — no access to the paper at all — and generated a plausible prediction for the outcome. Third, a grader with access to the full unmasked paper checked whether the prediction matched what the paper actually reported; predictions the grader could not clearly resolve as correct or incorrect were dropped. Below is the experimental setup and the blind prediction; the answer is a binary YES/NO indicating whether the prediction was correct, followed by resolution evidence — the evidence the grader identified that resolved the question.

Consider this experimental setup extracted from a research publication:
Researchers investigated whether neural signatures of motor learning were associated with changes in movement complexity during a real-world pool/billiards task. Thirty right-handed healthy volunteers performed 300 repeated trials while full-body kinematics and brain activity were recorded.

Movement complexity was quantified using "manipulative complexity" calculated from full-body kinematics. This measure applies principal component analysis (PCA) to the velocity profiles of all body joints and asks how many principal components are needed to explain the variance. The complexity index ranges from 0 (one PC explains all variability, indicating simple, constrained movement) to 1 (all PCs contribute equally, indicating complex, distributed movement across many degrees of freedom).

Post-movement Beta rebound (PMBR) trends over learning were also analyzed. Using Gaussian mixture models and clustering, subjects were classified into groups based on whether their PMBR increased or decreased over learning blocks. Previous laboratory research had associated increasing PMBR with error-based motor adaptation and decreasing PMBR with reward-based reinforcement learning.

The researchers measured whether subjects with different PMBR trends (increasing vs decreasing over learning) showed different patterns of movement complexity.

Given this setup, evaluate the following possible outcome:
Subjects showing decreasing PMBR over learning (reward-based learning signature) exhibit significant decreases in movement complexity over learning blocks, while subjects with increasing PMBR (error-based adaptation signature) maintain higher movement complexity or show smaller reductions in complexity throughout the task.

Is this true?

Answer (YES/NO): NO